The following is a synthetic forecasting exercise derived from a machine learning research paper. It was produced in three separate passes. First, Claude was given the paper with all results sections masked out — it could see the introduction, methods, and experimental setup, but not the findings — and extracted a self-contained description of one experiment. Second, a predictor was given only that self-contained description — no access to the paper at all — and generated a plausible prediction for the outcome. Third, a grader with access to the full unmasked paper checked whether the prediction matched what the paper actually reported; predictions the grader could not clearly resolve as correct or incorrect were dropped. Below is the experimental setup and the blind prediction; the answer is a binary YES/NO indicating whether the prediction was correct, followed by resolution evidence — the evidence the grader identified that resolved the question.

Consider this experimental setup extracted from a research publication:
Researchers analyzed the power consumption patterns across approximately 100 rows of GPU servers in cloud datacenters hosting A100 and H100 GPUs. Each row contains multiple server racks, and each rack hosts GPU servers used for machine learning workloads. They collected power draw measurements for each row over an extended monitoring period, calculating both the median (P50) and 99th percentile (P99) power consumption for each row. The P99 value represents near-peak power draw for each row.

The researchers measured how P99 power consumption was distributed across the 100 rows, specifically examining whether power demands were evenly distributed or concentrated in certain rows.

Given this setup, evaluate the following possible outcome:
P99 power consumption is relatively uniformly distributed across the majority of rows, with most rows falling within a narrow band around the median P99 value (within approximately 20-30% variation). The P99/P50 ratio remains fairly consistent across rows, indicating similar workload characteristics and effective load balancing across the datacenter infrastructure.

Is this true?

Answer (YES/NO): NO